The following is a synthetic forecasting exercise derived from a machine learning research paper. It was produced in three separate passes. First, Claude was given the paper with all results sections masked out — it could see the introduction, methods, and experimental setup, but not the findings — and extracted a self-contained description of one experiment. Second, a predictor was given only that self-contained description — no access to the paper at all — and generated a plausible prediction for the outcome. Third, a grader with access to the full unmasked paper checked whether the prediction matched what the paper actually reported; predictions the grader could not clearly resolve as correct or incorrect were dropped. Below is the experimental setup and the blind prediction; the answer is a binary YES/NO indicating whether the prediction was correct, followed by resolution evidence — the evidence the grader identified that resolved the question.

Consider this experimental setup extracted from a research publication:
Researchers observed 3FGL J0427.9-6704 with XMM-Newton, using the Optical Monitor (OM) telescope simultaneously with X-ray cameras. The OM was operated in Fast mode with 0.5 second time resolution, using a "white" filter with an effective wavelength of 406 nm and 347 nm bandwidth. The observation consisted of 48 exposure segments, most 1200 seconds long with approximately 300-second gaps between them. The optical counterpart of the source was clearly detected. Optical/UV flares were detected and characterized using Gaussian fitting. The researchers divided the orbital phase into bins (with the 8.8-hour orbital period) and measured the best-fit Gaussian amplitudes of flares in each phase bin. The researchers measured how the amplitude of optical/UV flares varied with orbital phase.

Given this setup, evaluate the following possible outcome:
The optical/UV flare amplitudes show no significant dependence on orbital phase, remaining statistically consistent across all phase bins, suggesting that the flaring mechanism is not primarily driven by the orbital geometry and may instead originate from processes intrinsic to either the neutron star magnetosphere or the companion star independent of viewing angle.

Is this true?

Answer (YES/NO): YES